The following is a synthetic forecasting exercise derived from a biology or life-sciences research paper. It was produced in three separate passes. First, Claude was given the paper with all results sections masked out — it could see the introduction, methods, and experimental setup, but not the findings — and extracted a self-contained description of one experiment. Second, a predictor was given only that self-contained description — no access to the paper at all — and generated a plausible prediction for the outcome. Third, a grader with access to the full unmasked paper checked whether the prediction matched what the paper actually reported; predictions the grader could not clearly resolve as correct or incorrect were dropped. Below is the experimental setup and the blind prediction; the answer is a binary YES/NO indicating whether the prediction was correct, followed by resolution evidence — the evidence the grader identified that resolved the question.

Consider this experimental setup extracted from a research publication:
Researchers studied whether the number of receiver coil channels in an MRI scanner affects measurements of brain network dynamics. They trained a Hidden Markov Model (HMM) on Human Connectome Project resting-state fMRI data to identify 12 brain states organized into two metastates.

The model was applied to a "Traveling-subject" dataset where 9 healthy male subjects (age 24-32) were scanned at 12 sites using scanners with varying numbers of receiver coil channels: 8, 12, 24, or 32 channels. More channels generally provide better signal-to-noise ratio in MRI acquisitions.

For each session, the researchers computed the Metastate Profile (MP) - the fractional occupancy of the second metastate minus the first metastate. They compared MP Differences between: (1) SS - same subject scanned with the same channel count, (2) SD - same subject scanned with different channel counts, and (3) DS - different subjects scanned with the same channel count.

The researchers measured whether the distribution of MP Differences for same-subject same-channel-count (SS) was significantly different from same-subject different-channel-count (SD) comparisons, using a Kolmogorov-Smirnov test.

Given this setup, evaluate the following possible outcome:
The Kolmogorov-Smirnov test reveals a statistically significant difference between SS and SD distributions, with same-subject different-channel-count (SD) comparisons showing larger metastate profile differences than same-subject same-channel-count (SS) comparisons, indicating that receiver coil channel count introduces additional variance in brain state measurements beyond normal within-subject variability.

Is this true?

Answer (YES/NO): YES